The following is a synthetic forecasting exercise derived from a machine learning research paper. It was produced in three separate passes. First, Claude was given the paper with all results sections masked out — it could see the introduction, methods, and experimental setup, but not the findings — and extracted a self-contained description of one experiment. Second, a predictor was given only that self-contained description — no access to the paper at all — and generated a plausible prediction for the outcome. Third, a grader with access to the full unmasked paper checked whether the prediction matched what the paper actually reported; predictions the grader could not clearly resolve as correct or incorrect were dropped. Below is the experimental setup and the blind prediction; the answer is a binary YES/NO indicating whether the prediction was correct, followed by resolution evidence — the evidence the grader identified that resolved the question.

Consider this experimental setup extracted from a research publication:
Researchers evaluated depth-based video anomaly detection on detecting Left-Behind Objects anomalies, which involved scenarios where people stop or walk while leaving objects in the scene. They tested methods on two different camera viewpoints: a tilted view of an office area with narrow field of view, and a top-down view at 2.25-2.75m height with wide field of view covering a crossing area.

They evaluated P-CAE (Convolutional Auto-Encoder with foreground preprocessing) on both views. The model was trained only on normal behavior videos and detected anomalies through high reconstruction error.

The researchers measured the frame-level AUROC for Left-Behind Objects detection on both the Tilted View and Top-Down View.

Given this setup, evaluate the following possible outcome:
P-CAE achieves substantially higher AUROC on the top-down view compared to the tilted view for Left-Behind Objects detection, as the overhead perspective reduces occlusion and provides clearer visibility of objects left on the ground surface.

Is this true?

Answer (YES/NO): NO